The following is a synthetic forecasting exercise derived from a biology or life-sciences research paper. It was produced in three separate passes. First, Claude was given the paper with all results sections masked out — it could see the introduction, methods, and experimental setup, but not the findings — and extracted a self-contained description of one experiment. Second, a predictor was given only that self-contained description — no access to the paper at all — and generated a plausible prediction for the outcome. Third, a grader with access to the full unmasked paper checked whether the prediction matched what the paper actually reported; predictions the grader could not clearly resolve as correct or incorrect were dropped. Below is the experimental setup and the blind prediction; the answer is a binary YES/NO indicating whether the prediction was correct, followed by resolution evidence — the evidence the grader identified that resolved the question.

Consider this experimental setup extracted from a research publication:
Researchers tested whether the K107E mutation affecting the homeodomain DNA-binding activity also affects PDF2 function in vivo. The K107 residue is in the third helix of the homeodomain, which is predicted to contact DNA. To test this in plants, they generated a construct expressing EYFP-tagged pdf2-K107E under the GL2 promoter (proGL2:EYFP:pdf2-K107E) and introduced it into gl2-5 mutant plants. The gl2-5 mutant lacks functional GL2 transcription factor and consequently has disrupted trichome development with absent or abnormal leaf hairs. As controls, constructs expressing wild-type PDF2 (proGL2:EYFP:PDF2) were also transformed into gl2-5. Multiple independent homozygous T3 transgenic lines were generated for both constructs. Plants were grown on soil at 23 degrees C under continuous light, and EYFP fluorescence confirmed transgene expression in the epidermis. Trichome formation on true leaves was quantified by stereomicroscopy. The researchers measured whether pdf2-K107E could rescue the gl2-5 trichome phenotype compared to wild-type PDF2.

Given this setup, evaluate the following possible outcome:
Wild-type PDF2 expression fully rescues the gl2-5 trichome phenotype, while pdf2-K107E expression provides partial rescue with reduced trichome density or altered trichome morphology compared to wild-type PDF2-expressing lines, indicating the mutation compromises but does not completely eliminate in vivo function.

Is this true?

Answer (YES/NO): NO